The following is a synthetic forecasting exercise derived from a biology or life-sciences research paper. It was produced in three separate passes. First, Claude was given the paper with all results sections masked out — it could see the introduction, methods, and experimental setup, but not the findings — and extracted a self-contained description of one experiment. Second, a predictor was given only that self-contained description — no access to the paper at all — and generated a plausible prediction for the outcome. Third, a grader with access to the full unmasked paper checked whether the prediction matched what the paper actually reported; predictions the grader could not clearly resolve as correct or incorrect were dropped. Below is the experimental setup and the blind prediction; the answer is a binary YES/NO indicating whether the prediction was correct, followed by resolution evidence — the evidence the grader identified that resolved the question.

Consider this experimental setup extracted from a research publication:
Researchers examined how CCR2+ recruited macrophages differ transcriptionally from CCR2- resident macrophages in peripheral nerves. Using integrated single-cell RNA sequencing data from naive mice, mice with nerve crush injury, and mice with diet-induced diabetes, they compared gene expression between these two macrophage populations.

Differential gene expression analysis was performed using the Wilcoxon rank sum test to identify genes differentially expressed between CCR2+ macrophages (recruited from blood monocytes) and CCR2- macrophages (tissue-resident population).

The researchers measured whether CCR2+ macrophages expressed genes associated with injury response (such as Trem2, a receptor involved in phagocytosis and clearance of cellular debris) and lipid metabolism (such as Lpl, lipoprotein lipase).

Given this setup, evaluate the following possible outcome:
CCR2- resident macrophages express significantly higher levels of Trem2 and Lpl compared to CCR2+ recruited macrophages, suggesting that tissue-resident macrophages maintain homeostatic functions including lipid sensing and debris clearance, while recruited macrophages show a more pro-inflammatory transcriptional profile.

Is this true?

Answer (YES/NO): NO